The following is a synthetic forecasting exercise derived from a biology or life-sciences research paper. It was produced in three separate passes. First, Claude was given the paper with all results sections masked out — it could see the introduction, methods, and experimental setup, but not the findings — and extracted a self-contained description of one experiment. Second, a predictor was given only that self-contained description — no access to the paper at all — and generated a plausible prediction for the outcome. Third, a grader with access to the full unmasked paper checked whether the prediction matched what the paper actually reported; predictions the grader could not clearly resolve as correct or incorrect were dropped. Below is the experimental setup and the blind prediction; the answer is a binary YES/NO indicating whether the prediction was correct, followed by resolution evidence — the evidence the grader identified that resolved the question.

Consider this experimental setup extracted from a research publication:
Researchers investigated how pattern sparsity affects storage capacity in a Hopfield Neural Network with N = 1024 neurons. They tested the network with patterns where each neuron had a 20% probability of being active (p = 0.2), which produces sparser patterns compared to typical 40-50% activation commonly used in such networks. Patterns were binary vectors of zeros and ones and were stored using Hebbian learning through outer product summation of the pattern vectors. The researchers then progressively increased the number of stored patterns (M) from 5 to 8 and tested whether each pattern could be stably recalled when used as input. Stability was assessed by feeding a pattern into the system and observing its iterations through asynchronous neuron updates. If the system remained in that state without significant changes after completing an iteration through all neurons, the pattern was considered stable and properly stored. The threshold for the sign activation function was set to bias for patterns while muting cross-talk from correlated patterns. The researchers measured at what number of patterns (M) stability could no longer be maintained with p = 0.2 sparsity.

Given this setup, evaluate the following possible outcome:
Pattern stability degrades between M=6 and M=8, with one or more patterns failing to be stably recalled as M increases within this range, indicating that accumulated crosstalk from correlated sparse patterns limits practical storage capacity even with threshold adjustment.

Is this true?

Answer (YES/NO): NO